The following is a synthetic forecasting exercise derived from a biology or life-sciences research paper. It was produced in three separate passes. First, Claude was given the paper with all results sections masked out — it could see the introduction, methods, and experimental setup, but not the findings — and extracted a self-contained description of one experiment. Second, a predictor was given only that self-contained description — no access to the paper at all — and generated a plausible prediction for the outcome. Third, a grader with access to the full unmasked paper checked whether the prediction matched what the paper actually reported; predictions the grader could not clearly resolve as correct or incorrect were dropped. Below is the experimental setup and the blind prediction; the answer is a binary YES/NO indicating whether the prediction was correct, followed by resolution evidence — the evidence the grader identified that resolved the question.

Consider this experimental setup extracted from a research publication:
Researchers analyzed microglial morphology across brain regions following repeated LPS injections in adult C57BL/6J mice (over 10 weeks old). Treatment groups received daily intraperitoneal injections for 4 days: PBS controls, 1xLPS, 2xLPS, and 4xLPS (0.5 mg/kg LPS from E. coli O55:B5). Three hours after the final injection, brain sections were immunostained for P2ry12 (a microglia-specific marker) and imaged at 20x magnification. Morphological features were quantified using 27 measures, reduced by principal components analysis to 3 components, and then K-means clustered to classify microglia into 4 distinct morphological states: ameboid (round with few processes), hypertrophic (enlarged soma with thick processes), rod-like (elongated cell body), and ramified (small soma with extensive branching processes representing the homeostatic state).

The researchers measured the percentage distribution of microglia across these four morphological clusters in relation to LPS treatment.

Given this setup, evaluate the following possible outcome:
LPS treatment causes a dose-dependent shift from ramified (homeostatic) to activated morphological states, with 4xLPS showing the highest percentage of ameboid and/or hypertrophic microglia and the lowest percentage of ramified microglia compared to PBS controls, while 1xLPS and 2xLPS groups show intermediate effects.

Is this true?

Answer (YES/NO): NO